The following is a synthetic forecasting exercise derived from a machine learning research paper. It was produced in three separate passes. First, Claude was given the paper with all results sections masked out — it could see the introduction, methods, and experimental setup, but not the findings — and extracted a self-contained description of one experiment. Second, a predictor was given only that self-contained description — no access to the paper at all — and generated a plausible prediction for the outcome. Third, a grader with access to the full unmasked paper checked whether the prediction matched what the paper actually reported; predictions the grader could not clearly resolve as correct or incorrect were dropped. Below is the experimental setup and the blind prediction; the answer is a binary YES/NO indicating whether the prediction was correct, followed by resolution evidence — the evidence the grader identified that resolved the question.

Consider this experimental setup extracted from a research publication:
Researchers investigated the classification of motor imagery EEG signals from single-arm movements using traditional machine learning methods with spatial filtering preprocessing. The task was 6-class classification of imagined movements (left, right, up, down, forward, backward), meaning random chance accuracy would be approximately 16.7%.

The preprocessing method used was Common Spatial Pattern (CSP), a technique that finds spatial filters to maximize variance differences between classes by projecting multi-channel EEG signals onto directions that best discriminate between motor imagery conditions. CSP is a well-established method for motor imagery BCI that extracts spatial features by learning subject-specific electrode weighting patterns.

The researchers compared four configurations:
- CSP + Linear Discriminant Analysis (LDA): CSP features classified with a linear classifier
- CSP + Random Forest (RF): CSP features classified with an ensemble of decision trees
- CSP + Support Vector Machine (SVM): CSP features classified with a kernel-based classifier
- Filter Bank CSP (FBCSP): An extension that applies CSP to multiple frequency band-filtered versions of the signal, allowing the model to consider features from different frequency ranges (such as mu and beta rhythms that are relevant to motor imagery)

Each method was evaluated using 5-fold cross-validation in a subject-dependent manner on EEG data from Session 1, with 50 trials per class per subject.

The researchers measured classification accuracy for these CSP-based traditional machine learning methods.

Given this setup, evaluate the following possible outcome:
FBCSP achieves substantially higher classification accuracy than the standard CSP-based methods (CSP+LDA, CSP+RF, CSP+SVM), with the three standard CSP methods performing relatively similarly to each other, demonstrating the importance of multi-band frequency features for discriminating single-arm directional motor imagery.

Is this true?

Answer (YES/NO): NO